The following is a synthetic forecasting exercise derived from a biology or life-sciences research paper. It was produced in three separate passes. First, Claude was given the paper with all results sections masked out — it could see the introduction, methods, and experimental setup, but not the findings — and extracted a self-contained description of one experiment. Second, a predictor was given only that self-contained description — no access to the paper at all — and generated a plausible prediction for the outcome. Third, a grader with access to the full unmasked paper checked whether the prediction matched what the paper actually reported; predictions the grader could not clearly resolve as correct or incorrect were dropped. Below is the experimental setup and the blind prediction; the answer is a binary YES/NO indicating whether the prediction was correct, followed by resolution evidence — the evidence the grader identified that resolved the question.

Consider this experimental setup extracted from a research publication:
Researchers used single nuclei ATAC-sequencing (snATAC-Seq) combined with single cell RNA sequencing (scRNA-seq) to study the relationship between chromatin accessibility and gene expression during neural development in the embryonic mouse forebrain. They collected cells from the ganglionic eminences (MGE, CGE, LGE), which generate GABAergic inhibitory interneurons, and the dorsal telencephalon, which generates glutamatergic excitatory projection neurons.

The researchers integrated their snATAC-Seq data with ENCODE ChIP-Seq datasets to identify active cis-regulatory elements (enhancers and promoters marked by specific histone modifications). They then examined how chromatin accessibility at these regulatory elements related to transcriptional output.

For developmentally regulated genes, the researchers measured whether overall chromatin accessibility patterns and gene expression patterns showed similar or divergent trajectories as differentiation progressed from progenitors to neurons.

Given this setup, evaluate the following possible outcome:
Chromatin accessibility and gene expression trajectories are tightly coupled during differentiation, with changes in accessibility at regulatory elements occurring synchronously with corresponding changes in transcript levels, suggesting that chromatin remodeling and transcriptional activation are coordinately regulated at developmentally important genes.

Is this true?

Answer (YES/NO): NO